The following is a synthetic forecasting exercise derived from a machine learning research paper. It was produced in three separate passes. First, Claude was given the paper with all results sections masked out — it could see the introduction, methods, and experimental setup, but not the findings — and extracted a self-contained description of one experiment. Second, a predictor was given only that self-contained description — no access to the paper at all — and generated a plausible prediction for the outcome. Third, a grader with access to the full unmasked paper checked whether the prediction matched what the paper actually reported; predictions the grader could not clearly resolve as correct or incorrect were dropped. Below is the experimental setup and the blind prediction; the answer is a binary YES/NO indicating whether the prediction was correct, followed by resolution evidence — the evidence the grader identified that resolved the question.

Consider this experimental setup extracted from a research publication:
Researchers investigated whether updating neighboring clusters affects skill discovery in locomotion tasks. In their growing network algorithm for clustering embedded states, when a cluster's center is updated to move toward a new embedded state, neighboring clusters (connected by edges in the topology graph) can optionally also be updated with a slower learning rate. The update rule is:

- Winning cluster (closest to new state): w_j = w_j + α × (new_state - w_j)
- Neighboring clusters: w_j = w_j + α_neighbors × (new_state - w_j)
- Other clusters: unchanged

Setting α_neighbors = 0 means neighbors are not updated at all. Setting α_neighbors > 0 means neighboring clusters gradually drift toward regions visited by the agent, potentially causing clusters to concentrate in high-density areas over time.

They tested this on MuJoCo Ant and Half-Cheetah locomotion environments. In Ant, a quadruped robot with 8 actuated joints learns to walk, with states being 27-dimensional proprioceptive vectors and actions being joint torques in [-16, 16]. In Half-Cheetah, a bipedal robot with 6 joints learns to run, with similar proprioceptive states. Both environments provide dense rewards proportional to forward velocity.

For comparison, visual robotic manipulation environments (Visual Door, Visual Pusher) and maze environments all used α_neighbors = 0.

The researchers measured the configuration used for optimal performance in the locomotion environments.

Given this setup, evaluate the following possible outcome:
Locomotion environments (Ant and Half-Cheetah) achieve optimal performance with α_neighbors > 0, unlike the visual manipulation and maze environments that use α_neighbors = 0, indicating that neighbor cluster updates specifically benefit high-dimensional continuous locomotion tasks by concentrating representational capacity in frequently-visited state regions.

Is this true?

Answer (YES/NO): NO